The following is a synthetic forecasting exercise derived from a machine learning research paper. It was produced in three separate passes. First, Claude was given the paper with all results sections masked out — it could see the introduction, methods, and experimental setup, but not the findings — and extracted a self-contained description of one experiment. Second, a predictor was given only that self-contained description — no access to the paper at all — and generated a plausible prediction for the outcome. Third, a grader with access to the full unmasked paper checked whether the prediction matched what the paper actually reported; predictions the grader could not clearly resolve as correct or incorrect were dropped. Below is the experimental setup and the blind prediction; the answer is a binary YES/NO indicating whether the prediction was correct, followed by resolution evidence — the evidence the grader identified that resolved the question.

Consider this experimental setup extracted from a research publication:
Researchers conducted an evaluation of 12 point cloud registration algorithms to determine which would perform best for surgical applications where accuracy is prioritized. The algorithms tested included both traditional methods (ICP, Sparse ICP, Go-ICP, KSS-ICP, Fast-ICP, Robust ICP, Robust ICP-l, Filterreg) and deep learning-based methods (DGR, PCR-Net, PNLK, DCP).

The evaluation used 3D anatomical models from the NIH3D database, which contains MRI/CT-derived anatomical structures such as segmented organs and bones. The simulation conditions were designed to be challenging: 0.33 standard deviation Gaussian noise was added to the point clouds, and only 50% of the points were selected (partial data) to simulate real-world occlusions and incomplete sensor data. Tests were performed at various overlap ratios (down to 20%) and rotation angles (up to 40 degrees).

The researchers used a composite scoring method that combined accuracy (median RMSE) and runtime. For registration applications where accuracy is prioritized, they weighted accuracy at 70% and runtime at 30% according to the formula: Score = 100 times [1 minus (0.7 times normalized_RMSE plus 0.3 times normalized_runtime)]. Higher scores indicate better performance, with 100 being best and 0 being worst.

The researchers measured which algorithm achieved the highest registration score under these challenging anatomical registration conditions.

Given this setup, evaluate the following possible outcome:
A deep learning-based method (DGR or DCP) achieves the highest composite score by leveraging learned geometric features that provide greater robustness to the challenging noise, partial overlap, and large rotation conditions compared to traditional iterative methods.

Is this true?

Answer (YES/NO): NO